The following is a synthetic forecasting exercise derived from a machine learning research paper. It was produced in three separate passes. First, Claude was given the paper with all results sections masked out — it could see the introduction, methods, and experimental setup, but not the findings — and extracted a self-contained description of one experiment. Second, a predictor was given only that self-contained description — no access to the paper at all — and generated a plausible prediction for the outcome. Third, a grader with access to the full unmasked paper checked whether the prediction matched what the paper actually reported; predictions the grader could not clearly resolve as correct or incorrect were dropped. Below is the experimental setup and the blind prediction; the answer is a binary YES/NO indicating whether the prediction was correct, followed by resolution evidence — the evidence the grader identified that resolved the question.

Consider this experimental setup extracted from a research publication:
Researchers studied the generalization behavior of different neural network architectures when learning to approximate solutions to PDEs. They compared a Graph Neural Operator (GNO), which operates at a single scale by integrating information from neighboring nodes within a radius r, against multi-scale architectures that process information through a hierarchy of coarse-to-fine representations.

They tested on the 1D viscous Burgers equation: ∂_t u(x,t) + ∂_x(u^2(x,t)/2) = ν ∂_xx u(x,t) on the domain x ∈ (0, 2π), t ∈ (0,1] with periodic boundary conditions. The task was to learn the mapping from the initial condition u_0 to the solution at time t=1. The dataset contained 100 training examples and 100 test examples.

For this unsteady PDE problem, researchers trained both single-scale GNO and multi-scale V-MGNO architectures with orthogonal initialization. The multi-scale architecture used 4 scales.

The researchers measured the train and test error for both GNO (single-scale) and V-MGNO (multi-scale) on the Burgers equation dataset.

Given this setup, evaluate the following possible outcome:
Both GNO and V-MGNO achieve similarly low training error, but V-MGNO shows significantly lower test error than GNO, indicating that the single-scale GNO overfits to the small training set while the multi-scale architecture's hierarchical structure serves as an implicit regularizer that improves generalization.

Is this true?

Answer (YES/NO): NO